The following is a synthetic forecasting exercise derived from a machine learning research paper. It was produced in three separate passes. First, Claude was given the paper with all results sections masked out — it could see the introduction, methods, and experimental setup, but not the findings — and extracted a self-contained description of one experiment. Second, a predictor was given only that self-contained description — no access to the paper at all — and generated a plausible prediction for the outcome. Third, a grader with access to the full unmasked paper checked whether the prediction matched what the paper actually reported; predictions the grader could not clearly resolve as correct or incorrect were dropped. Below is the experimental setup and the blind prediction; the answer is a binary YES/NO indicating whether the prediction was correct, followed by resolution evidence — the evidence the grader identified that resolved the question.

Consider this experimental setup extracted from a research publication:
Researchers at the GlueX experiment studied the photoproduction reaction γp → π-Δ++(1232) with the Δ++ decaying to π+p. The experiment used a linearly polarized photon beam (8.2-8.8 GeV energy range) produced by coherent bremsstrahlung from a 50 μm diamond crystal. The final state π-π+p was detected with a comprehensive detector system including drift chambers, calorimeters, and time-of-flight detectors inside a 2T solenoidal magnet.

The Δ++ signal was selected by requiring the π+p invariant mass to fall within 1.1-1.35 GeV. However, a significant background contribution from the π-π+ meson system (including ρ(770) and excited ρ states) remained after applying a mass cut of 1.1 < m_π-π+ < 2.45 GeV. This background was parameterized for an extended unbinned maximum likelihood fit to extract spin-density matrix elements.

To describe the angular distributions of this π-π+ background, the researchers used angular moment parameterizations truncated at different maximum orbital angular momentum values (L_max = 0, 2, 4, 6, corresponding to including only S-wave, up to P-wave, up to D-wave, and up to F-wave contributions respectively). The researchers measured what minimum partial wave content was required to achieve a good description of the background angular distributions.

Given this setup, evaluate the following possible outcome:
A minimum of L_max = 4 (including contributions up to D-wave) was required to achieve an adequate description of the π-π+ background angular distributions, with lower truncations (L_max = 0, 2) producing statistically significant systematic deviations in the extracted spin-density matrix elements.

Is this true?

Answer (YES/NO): NO